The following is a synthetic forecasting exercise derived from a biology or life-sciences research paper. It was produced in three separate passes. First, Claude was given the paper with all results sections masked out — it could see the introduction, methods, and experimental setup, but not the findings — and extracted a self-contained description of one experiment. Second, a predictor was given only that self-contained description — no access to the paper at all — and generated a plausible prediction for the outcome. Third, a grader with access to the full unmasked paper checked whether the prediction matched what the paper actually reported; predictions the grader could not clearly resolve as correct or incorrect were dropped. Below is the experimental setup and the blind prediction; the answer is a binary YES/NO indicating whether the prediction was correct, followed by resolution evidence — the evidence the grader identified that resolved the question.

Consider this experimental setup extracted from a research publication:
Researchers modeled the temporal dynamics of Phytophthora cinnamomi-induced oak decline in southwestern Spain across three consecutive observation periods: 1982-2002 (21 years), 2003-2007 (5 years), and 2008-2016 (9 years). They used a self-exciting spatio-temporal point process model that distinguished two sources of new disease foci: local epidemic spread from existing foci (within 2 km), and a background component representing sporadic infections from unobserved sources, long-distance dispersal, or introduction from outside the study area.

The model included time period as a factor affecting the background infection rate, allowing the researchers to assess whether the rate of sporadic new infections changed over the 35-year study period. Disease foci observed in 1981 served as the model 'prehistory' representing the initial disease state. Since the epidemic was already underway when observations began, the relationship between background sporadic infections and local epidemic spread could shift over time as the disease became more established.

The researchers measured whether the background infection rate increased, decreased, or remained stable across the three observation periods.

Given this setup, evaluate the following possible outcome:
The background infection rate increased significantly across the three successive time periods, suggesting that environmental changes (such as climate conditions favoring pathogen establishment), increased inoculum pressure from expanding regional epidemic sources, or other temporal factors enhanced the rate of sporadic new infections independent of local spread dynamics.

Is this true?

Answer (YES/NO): NO